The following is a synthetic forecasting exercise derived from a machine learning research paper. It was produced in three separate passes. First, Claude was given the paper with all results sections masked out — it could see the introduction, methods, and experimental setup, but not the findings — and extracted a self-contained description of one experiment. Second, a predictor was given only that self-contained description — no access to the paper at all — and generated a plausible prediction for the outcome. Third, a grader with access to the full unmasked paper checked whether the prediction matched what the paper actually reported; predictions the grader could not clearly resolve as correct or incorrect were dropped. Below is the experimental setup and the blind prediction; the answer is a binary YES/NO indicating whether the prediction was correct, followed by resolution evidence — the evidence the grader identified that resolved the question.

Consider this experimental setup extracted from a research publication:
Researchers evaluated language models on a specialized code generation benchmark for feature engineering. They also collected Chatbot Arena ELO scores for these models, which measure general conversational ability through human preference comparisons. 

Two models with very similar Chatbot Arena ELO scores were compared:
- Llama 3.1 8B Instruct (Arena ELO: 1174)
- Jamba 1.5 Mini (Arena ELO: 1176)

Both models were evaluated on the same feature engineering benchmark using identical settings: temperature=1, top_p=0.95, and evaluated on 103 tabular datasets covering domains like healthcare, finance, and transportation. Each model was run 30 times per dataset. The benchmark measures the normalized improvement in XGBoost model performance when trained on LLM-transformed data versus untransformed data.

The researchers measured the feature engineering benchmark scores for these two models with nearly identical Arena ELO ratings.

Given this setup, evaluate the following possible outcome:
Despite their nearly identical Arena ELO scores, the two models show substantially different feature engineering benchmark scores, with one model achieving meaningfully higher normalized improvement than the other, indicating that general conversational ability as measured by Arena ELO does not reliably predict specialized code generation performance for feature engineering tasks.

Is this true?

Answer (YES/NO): YES